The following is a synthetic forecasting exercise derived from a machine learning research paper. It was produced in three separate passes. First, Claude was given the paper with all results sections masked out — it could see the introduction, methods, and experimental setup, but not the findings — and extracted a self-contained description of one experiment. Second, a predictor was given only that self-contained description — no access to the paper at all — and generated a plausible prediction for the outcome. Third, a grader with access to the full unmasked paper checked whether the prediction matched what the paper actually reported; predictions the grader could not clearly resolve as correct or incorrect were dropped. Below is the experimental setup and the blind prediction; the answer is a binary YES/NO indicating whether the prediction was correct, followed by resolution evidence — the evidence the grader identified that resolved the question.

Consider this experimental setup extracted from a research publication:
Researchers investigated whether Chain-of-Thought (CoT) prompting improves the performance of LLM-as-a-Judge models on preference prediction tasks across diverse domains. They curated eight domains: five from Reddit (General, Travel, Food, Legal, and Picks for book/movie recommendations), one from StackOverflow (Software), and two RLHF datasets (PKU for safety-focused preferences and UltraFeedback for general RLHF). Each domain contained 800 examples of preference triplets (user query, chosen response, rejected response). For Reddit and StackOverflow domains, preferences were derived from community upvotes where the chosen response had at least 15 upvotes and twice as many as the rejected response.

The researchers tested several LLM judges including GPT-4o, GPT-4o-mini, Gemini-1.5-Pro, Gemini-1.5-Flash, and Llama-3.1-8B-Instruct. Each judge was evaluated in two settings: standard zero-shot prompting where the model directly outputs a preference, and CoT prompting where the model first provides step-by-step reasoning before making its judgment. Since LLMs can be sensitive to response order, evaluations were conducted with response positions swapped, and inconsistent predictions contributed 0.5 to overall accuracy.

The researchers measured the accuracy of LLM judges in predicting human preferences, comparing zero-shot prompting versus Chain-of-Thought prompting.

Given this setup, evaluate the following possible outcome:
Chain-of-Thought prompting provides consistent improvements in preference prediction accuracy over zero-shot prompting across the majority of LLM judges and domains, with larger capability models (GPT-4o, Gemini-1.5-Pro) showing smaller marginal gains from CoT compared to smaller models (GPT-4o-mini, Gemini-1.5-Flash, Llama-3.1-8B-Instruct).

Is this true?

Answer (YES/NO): NO